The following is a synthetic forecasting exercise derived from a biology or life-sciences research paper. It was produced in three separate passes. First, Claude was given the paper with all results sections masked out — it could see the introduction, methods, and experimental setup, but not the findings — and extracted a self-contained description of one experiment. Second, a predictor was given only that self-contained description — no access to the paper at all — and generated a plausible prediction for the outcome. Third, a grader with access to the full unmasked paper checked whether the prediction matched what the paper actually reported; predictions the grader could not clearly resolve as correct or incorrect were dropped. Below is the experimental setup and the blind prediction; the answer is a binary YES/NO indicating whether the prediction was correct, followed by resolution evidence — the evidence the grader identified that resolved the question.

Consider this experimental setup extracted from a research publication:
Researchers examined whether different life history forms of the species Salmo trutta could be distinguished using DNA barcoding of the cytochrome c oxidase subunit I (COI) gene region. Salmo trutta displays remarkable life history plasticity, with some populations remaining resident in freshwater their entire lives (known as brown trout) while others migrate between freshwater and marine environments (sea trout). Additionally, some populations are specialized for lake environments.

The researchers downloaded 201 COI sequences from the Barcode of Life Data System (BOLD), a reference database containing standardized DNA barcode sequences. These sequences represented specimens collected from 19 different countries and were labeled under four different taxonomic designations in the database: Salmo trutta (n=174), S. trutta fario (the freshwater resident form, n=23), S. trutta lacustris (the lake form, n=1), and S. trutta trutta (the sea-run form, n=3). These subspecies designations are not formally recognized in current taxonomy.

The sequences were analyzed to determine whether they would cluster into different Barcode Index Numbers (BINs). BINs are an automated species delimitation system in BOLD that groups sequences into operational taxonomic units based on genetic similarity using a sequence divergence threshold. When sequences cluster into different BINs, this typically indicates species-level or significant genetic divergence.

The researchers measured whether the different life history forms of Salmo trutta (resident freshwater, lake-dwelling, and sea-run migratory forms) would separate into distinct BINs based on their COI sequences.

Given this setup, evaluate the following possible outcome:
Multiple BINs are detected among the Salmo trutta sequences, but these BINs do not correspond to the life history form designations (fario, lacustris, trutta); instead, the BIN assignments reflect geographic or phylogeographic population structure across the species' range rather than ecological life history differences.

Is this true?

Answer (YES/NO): NO